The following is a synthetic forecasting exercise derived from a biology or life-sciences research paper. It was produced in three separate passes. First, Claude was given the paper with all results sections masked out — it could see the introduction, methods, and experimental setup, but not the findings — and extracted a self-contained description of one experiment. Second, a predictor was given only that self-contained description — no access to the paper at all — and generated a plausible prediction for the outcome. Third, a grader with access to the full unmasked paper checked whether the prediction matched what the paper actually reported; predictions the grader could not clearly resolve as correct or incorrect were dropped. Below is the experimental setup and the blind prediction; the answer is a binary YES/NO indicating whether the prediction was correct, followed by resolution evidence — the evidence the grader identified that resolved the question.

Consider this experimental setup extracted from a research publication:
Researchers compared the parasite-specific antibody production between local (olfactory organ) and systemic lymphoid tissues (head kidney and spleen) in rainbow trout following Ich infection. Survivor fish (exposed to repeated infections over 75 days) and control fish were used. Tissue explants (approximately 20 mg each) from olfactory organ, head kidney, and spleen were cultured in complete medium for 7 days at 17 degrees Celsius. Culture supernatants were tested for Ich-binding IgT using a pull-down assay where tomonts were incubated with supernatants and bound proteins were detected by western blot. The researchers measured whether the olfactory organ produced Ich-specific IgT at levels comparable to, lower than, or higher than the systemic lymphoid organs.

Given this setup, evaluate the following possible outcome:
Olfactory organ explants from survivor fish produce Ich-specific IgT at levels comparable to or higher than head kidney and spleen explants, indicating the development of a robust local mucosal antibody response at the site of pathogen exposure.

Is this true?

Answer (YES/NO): YES